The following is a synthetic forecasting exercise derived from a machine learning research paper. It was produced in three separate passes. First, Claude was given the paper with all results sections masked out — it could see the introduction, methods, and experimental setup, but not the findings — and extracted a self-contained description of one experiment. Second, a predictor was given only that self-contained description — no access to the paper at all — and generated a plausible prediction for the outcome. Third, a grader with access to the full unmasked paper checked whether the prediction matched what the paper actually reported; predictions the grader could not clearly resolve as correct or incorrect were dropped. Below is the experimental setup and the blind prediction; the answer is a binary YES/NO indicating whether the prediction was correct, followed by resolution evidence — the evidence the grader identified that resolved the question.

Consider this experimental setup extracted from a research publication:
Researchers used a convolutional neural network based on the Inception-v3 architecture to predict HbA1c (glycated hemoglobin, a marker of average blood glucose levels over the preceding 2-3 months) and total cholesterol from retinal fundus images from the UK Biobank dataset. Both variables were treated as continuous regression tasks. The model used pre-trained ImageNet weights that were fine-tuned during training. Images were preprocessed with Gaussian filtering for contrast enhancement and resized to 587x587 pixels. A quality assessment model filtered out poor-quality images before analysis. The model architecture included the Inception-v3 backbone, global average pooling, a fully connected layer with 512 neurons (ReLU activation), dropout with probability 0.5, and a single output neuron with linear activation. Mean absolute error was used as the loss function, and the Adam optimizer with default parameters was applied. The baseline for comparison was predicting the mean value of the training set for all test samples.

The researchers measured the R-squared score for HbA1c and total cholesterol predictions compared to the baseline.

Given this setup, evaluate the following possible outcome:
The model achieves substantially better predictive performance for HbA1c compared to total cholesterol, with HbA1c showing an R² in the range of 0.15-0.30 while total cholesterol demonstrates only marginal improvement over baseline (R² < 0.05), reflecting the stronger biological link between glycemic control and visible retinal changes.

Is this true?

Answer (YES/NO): NO